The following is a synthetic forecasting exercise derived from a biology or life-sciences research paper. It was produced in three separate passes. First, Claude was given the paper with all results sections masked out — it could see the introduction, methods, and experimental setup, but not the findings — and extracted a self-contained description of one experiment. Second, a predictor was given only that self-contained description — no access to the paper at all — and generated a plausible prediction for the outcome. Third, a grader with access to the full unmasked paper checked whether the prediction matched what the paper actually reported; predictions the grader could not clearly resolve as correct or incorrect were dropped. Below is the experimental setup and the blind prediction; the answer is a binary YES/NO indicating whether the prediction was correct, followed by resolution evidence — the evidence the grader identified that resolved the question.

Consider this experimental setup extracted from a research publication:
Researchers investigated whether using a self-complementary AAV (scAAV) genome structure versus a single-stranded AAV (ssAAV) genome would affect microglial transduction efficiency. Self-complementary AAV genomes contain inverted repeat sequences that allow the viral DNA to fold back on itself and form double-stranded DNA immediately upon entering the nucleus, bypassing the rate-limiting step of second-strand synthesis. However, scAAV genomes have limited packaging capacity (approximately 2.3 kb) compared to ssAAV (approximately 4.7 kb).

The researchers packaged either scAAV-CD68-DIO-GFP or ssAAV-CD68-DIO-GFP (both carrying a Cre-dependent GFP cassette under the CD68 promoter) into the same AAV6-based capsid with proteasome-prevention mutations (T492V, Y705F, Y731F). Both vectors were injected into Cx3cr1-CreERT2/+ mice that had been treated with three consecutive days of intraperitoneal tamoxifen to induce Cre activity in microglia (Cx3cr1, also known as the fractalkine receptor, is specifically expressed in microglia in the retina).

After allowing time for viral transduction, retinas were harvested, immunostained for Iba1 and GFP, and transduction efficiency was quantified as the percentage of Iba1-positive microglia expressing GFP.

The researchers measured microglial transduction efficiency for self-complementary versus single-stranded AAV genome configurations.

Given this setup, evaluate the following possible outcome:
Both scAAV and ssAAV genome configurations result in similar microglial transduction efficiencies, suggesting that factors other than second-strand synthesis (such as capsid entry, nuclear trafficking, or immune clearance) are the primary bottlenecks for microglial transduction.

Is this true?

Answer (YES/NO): YES